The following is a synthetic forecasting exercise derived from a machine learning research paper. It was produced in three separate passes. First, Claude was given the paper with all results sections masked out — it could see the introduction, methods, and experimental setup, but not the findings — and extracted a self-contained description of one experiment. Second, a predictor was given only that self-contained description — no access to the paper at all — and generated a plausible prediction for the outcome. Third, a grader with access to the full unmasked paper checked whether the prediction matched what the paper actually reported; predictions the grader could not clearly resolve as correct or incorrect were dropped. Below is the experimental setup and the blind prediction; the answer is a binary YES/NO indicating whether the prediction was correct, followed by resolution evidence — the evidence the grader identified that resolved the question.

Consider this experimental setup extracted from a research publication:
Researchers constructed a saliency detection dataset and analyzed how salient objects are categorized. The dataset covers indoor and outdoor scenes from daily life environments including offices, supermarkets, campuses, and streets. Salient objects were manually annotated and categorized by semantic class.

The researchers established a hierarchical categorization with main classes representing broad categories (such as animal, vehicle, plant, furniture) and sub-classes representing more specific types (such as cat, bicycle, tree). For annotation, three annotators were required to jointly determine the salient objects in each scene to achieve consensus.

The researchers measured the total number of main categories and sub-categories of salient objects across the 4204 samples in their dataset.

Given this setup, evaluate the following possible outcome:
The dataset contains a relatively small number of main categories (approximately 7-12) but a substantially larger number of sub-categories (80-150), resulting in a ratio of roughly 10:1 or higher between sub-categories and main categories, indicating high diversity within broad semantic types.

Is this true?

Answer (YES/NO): YES